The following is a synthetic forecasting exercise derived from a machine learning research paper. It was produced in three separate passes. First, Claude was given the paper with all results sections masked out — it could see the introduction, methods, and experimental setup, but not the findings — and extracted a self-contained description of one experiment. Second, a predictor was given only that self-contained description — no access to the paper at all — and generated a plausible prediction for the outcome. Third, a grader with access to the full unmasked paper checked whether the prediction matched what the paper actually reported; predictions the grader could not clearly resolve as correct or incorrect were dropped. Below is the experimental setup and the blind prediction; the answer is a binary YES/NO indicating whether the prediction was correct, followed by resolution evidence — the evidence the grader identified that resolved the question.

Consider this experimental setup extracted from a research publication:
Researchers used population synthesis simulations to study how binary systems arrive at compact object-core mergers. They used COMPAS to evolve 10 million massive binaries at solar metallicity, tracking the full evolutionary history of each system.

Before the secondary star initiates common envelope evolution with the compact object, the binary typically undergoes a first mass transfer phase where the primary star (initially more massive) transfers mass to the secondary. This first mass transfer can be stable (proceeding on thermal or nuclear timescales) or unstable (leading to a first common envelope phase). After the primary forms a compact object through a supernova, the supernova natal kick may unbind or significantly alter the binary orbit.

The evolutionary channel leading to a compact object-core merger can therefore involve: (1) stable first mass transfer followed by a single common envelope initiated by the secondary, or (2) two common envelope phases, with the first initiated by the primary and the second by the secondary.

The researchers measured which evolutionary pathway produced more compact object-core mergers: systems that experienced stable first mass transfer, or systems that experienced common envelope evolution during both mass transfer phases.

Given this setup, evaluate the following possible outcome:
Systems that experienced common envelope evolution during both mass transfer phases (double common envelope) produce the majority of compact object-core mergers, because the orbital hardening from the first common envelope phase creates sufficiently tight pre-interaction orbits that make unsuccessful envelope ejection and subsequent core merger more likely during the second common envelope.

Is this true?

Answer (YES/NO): NO